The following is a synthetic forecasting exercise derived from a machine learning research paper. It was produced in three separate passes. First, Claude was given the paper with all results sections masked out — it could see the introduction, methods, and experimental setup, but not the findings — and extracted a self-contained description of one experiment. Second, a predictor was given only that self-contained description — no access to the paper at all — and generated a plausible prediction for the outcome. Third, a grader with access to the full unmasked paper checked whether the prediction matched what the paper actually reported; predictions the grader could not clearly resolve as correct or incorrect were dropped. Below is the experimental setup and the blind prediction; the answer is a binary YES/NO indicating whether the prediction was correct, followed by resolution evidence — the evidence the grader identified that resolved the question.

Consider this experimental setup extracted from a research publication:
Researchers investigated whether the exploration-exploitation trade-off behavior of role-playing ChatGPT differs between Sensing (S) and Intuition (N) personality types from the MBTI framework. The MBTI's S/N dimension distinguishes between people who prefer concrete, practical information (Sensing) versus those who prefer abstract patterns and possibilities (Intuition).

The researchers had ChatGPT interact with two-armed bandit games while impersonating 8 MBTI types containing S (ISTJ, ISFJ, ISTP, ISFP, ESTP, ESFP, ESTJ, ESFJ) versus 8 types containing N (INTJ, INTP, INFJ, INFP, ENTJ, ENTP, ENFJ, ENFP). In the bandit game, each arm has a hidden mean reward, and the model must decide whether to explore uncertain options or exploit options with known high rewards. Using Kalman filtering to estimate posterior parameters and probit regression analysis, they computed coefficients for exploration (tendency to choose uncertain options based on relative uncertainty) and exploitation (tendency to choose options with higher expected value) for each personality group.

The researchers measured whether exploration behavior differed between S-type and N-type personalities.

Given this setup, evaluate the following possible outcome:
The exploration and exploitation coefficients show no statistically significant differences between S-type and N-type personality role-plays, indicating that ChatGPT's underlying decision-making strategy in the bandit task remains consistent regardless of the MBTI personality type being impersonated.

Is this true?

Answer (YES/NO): NO